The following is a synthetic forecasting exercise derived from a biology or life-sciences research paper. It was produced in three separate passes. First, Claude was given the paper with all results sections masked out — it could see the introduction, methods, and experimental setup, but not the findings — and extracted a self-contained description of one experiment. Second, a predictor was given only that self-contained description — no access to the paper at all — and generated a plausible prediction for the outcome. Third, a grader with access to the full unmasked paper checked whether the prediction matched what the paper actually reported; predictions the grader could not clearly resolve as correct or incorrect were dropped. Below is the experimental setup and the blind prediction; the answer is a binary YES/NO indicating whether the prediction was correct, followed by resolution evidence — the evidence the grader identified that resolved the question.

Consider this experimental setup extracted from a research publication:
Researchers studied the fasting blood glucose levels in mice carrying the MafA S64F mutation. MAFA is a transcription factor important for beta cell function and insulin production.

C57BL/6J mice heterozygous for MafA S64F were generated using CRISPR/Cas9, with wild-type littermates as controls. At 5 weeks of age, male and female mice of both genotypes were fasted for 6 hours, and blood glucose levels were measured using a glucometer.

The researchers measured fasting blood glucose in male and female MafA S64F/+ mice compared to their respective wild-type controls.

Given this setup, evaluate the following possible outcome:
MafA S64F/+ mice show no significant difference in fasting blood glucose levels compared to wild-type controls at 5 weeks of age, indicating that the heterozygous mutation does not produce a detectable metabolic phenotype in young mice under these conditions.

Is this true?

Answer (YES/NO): NO